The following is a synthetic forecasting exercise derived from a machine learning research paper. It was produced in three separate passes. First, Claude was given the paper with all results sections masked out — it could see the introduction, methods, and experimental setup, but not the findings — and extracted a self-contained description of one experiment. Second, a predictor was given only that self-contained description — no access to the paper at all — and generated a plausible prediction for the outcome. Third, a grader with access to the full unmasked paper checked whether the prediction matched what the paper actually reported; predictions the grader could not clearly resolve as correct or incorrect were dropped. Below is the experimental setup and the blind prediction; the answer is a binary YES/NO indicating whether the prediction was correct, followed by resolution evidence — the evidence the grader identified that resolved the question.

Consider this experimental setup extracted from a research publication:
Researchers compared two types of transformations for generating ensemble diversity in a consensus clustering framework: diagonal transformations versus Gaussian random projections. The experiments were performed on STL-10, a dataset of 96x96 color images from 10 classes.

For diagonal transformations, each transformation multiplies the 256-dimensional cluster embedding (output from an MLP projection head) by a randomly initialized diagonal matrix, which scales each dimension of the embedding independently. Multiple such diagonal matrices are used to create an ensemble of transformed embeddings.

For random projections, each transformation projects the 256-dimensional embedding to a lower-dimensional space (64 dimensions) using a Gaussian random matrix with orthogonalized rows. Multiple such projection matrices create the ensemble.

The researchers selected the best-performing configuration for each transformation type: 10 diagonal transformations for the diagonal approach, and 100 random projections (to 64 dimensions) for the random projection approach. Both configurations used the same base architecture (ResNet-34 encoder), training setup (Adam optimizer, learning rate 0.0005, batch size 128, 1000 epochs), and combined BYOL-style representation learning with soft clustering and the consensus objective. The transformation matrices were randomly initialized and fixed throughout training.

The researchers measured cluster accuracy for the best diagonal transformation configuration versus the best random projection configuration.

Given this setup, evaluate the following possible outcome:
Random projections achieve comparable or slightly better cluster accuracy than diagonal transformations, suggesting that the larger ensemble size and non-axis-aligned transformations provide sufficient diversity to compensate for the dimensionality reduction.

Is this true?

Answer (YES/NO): YES